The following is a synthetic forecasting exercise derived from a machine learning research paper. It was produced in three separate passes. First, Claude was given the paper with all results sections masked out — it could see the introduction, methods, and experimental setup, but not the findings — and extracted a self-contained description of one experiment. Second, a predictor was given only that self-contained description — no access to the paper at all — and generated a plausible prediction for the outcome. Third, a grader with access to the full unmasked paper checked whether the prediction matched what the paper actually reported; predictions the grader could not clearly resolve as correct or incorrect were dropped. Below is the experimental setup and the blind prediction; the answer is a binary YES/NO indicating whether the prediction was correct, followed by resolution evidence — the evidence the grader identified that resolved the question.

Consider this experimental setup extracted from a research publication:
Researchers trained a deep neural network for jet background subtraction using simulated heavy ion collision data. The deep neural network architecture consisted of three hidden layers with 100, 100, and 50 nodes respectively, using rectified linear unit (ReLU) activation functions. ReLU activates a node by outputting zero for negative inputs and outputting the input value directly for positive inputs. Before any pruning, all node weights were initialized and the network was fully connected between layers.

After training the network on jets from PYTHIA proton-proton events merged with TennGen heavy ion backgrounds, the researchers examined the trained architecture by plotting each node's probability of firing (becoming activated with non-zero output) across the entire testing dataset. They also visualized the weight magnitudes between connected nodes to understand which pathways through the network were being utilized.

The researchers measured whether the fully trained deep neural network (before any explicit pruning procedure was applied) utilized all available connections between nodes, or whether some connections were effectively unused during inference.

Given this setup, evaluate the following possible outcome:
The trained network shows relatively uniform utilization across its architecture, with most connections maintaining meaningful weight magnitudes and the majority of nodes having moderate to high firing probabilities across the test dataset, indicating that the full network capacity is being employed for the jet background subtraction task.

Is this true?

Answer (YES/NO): NO